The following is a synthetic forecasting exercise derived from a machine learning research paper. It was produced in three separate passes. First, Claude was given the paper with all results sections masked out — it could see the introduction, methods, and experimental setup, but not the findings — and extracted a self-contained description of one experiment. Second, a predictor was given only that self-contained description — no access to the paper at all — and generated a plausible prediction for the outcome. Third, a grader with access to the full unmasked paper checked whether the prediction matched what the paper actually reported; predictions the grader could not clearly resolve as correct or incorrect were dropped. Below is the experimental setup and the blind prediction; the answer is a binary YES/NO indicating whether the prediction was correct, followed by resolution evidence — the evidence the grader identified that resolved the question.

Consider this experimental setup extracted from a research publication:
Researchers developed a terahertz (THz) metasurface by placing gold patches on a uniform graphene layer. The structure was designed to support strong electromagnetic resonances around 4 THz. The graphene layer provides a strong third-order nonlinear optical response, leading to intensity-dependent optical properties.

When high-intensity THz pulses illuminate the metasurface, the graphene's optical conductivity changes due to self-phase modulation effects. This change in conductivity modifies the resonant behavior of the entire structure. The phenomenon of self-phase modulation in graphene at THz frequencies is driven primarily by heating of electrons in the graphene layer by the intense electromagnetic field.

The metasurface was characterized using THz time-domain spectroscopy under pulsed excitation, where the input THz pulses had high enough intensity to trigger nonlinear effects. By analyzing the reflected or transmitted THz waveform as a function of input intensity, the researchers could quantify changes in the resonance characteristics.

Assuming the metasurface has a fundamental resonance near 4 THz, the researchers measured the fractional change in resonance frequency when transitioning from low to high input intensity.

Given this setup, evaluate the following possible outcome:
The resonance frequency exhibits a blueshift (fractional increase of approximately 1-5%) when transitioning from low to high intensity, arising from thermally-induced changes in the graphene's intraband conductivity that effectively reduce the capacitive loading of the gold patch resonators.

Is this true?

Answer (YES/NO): NO